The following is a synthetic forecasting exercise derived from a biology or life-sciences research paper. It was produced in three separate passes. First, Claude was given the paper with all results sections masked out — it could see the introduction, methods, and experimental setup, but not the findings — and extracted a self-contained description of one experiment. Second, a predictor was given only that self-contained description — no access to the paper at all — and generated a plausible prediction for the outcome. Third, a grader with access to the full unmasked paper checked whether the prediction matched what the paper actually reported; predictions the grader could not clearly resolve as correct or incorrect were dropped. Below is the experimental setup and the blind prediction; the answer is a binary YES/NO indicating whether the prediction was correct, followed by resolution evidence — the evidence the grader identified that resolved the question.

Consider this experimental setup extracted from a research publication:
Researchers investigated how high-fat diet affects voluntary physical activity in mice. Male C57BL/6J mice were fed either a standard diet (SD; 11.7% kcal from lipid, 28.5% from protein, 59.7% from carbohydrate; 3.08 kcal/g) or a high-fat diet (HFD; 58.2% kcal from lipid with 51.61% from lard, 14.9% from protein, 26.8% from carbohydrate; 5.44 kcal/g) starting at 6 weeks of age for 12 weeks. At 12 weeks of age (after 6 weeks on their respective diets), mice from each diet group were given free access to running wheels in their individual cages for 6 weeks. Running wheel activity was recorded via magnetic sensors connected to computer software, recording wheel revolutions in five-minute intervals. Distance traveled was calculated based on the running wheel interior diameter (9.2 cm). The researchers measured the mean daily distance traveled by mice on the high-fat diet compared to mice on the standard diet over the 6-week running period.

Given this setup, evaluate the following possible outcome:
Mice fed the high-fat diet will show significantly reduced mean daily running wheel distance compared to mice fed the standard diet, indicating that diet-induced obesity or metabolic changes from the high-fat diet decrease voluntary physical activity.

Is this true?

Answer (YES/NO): YES